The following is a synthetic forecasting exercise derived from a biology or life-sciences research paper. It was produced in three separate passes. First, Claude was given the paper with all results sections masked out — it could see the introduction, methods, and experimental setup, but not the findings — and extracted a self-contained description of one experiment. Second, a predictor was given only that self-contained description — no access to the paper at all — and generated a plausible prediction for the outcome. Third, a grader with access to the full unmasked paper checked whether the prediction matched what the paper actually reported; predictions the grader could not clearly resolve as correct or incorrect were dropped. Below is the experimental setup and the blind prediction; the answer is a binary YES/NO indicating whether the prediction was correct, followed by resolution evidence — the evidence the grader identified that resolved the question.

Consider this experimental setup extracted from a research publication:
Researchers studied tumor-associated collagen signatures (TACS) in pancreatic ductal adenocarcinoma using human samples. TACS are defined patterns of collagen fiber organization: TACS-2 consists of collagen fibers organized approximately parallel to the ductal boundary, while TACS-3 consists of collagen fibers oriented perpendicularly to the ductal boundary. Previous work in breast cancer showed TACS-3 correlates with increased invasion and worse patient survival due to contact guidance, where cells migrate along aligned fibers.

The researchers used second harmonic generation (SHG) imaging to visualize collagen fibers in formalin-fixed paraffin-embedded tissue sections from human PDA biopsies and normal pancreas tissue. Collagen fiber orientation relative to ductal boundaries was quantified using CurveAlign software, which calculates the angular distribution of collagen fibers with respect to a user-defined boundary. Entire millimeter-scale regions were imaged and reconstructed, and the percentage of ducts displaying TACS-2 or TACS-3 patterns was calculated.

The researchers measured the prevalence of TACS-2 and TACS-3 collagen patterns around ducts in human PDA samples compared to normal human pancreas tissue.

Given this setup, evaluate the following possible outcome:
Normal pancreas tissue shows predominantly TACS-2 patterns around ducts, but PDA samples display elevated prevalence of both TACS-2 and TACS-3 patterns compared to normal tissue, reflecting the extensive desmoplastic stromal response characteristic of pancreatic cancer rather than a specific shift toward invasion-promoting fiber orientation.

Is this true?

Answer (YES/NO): NO